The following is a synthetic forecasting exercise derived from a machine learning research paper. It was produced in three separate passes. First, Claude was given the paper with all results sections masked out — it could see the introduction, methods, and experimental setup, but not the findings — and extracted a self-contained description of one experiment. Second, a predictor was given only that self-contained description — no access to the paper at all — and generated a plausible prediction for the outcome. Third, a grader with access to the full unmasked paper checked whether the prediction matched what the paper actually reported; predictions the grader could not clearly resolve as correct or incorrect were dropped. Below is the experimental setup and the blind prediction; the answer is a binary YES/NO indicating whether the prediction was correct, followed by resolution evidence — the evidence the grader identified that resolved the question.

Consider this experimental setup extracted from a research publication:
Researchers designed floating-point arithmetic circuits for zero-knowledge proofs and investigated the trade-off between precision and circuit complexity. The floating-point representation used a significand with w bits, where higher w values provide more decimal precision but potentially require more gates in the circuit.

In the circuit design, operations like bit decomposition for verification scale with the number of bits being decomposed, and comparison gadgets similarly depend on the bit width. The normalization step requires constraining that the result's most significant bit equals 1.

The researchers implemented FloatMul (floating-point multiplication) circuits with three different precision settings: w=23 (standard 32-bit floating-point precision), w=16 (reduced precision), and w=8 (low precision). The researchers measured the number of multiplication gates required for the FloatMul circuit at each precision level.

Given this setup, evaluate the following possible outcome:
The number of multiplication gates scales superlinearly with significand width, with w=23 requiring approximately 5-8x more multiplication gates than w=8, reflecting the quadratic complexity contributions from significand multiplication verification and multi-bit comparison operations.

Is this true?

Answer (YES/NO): NO